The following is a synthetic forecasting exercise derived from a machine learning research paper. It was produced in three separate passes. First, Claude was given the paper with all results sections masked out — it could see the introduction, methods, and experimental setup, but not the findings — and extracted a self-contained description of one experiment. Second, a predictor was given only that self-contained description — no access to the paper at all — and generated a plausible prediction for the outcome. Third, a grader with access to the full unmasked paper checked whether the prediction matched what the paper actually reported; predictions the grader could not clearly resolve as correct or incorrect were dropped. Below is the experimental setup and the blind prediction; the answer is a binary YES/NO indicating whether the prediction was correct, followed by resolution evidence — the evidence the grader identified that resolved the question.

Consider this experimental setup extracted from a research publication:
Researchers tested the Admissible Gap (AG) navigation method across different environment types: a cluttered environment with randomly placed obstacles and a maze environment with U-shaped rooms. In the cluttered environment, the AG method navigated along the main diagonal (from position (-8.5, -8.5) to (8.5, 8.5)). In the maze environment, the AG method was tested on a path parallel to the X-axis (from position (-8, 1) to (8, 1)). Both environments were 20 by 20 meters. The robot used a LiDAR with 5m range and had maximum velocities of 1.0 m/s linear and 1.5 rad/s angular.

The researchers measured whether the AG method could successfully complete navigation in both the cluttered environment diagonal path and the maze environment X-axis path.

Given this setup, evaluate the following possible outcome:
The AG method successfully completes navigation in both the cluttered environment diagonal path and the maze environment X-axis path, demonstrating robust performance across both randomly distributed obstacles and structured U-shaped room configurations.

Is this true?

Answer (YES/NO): NO